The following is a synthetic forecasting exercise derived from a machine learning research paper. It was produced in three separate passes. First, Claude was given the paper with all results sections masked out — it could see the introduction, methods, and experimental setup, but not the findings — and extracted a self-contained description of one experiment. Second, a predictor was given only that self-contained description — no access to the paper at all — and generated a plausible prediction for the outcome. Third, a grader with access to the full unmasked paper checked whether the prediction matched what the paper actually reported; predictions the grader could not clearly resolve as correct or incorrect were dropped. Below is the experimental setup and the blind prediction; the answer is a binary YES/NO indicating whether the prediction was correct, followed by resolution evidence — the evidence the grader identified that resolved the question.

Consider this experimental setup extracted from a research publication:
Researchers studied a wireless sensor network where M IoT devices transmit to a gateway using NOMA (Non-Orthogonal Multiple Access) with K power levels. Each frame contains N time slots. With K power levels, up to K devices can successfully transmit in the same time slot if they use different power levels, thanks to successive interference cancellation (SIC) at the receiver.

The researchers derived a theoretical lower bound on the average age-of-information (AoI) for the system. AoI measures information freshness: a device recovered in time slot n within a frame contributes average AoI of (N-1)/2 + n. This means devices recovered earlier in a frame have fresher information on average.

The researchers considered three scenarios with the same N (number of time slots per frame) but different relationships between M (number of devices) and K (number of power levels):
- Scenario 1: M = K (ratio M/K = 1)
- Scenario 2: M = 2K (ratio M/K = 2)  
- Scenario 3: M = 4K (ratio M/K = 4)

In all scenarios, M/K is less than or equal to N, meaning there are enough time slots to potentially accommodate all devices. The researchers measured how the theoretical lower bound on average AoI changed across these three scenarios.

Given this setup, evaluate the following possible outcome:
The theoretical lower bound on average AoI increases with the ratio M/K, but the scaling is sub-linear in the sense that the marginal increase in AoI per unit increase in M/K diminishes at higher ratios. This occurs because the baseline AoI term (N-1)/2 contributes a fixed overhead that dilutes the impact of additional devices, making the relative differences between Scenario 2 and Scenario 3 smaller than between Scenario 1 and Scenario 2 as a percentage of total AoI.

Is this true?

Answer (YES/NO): NO